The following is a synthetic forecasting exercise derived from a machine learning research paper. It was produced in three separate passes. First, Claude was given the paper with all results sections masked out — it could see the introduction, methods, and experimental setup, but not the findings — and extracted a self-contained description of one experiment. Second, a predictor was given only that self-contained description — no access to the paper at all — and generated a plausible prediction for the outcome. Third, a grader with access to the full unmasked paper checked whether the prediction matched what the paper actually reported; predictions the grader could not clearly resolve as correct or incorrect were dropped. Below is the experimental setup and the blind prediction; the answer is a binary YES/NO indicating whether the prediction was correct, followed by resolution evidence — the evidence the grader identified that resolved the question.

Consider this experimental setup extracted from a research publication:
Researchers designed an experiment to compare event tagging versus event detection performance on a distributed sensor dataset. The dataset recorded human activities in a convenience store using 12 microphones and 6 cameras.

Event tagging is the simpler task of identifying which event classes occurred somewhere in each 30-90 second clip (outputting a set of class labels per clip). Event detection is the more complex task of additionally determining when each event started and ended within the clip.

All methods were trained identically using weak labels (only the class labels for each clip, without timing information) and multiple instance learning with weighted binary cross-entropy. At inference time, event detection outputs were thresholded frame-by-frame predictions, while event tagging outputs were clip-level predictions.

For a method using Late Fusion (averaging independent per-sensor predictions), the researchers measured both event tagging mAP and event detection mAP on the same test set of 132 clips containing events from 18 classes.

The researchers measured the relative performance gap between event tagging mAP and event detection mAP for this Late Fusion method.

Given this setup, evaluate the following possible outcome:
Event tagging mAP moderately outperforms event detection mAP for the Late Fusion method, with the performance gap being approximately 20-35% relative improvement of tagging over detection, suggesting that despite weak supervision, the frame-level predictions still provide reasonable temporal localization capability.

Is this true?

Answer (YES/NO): NO